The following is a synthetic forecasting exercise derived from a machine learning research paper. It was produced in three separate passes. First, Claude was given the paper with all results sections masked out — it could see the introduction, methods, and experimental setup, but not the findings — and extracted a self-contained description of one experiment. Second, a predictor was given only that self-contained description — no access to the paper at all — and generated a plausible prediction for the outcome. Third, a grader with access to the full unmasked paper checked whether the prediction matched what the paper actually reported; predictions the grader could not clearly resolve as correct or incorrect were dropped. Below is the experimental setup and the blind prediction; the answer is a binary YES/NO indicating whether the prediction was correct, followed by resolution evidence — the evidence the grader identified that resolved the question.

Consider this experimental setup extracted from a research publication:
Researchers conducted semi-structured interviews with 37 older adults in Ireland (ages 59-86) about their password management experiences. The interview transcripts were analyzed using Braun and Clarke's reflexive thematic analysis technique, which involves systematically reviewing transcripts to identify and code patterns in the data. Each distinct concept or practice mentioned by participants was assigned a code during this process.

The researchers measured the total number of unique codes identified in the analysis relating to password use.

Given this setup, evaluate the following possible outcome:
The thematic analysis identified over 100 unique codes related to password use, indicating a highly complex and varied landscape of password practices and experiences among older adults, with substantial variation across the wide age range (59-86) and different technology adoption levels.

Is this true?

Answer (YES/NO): NO